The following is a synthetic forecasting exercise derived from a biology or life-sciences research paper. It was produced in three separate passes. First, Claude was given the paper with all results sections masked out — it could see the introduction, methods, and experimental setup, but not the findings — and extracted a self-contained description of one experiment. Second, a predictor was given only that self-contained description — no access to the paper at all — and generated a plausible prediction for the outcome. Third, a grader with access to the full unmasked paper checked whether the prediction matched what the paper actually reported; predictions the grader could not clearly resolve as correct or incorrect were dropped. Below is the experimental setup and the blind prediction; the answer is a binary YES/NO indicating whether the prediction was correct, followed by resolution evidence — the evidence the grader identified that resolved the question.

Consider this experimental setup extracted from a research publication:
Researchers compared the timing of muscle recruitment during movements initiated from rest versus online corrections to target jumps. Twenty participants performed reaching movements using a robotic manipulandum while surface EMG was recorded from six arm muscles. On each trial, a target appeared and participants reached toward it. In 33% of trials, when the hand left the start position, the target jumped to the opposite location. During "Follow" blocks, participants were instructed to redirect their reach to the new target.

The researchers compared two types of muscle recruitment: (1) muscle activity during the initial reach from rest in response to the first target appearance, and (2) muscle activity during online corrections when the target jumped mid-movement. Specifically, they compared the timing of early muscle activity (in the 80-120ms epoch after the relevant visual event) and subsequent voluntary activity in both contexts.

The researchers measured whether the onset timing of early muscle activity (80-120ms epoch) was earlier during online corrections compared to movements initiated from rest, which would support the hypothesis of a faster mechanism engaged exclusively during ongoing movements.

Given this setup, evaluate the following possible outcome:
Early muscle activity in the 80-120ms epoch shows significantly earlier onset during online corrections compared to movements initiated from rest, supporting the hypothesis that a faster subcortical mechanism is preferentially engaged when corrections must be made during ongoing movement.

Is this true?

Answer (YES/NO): NO